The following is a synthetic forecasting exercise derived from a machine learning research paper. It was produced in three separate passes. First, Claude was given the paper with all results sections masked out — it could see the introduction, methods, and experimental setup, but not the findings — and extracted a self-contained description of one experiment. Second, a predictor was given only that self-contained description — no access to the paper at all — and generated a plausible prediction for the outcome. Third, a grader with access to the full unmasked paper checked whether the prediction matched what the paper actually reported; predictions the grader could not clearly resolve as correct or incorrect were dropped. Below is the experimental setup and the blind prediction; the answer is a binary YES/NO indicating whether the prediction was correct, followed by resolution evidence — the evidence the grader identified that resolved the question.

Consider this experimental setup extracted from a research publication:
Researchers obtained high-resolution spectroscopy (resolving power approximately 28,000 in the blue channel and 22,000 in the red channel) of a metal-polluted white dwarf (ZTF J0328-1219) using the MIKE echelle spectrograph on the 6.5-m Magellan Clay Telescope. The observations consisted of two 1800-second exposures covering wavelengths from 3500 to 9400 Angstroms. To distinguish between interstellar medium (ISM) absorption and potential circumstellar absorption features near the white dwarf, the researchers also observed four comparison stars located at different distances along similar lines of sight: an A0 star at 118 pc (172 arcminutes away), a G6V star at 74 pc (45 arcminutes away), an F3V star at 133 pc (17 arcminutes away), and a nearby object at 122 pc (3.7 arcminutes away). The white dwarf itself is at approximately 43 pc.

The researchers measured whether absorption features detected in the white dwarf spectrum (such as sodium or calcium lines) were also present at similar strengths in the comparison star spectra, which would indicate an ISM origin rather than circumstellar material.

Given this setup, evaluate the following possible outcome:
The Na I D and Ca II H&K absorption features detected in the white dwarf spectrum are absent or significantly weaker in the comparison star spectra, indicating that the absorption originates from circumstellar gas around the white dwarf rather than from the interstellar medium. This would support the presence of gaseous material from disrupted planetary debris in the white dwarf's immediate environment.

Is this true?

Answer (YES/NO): NO